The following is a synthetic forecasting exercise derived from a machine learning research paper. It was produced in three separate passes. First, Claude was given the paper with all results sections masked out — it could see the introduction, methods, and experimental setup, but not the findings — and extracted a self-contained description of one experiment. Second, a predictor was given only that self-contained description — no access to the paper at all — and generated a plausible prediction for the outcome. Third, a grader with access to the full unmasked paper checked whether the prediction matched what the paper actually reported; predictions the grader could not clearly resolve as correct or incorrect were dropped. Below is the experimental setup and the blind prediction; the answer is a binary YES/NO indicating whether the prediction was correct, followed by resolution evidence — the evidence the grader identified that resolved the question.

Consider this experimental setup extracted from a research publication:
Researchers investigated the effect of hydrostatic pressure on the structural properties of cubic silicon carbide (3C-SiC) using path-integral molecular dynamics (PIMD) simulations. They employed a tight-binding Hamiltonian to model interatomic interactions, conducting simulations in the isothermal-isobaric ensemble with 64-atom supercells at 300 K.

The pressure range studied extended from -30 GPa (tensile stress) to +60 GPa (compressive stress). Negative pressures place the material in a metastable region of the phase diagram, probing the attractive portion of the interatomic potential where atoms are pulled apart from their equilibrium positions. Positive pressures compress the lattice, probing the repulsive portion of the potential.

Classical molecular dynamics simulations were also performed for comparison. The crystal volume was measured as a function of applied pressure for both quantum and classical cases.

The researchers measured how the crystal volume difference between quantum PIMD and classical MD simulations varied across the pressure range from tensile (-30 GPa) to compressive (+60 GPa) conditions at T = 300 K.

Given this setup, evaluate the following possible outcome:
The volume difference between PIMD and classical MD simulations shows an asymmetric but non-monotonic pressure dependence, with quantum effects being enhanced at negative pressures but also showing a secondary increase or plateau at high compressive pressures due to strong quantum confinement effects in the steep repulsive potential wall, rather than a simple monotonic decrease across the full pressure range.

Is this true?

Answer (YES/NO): NO